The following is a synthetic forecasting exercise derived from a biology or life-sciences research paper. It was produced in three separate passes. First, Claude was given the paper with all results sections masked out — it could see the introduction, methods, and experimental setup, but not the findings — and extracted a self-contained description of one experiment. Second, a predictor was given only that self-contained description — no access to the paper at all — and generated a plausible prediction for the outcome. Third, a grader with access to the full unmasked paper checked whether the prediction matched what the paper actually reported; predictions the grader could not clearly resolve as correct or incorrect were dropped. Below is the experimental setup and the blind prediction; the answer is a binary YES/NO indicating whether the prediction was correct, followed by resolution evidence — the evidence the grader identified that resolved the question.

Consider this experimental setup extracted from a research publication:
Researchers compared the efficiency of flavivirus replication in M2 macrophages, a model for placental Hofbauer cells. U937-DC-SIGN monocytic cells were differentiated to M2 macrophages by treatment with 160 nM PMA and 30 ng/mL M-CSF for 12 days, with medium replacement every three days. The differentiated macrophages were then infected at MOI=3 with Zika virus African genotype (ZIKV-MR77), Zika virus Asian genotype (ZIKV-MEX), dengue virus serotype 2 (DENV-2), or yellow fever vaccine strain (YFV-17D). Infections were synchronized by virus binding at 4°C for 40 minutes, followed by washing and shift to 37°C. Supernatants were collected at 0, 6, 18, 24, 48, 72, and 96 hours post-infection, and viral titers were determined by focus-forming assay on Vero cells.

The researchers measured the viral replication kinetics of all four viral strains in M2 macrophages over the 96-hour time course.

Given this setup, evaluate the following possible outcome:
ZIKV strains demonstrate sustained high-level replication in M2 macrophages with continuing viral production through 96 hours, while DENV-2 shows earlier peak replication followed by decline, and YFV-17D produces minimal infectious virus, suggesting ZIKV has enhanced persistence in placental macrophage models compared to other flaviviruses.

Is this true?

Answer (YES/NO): NO